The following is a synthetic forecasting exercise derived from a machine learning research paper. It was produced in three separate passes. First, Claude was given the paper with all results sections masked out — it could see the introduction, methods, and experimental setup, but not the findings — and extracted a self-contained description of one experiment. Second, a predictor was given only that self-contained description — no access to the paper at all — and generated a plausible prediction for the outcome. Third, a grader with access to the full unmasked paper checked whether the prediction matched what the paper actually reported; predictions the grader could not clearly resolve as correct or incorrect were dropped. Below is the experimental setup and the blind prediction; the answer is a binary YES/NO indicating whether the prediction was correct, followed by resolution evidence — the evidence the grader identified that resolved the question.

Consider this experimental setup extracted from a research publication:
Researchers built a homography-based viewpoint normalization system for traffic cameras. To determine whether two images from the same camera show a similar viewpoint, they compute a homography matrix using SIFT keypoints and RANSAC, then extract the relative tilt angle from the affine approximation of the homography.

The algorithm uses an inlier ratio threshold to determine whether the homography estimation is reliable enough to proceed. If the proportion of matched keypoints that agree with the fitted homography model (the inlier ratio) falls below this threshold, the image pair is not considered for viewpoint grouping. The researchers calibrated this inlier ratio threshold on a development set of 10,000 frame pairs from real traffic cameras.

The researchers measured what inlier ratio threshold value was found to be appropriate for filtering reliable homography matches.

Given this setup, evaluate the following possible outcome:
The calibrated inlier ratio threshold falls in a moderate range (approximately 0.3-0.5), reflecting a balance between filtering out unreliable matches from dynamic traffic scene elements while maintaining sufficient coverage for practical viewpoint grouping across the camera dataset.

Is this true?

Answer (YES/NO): NO